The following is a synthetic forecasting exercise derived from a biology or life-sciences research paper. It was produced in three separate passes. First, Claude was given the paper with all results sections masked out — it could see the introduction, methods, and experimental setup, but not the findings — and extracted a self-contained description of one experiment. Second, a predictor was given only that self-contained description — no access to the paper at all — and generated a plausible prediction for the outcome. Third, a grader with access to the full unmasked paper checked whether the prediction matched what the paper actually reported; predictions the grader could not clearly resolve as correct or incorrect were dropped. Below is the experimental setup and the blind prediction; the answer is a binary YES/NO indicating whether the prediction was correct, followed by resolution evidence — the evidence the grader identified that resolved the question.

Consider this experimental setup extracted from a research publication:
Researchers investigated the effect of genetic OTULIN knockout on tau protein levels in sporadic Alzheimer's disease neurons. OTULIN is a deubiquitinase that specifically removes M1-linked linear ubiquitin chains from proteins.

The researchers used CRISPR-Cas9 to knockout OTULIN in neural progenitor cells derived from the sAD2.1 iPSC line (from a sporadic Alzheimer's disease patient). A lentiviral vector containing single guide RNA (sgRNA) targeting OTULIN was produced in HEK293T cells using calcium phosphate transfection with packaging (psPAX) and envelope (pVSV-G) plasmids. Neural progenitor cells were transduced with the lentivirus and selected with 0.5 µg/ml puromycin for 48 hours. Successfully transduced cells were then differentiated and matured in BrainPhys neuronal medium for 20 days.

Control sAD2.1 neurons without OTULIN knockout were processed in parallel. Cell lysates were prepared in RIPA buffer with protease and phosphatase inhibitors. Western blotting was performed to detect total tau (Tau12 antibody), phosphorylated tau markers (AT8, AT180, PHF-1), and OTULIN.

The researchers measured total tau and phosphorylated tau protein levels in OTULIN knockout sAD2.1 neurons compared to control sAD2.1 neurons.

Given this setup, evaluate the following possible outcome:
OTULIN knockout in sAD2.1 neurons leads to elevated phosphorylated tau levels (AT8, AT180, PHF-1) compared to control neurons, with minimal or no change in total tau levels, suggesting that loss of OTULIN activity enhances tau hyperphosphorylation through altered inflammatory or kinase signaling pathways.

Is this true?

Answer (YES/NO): NO